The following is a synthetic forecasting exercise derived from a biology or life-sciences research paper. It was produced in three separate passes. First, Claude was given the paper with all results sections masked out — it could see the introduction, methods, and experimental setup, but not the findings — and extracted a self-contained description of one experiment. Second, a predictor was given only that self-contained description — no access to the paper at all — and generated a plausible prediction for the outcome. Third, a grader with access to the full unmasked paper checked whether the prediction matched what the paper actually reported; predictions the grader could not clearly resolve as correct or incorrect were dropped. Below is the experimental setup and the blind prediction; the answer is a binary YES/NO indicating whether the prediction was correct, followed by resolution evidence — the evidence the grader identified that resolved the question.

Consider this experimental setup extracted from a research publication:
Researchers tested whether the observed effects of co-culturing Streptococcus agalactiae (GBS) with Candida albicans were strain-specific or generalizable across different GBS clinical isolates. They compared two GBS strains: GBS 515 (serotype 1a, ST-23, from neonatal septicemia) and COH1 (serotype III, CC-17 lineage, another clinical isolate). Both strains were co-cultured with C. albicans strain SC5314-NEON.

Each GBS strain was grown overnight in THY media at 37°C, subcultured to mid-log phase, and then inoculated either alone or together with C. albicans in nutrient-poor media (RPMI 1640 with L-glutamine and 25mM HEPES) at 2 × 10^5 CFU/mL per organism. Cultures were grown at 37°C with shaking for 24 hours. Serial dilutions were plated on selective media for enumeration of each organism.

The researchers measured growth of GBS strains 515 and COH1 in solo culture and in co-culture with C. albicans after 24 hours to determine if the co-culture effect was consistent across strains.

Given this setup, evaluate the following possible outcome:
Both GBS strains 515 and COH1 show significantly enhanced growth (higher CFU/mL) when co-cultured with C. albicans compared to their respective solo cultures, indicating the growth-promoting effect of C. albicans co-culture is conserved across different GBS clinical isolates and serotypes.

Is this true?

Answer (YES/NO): YES